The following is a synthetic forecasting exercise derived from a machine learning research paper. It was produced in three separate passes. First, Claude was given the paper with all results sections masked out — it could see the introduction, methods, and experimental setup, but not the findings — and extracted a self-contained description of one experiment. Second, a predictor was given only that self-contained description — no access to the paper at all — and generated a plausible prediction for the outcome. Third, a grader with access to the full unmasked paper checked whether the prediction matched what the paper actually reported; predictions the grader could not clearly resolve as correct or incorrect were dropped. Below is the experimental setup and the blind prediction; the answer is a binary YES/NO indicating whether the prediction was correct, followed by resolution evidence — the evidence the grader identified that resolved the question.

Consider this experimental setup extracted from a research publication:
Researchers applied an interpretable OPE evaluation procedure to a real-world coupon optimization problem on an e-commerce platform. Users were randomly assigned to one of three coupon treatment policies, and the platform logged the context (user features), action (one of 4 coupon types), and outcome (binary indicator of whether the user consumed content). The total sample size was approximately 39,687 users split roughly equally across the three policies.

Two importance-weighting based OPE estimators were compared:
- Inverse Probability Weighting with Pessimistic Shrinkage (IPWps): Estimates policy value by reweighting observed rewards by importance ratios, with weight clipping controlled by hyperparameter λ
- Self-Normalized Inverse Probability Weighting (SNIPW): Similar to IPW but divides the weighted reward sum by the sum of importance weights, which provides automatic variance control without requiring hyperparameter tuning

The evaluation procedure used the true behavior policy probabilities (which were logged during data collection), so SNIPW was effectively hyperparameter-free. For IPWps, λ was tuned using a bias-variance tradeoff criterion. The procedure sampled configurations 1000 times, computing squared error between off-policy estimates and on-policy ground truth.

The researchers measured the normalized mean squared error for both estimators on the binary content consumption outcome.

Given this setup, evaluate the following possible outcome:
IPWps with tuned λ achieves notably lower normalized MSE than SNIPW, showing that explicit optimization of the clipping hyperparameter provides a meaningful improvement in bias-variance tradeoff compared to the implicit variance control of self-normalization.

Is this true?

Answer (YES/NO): NO